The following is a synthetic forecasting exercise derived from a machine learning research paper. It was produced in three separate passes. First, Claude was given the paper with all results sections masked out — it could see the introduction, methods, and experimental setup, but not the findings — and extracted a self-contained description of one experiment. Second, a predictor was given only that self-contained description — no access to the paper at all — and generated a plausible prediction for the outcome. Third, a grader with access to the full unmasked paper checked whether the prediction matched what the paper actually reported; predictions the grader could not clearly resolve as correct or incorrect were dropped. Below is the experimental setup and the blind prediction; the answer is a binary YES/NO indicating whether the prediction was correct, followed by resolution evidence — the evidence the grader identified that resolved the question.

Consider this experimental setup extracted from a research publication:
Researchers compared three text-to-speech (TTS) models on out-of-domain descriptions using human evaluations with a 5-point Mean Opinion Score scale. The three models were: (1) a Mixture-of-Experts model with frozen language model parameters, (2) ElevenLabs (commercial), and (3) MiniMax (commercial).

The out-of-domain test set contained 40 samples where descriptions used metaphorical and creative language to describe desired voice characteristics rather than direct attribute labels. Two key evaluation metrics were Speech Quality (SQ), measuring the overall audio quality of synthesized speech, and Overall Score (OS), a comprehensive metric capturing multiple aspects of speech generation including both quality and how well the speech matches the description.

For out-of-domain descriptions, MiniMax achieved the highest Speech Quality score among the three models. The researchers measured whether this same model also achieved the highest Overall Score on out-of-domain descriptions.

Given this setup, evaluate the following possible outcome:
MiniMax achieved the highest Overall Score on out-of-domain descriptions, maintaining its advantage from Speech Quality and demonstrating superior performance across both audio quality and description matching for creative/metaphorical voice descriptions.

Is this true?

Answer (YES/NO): NO